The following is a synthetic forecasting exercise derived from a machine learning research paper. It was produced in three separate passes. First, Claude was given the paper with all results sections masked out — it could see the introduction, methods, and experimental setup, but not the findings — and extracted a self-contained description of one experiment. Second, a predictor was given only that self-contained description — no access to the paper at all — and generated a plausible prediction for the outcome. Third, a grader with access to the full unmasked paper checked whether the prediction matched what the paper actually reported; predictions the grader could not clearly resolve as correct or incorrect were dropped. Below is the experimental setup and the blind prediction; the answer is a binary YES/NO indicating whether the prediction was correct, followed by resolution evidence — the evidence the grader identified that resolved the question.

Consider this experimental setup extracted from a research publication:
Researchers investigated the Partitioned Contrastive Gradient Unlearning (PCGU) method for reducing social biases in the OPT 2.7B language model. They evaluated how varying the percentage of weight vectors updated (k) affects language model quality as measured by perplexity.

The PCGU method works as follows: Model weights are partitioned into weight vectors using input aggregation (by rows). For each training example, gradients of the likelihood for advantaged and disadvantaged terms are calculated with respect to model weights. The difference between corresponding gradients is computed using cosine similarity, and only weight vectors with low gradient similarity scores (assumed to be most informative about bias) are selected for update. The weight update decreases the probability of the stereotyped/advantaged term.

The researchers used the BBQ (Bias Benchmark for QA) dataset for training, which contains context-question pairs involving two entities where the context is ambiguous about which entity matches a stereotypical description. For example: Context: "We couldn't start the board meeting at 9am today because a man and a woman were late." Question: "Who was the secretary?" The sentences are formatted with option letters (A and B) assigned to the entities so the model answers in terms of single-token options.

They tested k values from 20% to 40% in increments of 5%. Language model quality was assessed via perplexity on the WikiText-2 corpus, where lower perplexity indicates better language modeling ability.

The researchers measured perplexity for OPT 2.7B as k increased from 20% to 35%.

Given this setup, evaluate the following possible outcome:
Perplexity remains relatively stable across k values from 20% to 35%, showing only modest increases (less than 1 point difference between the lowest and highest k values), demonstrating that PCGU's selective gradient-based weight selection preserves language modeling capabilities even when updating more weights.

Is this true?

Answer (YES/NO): NO